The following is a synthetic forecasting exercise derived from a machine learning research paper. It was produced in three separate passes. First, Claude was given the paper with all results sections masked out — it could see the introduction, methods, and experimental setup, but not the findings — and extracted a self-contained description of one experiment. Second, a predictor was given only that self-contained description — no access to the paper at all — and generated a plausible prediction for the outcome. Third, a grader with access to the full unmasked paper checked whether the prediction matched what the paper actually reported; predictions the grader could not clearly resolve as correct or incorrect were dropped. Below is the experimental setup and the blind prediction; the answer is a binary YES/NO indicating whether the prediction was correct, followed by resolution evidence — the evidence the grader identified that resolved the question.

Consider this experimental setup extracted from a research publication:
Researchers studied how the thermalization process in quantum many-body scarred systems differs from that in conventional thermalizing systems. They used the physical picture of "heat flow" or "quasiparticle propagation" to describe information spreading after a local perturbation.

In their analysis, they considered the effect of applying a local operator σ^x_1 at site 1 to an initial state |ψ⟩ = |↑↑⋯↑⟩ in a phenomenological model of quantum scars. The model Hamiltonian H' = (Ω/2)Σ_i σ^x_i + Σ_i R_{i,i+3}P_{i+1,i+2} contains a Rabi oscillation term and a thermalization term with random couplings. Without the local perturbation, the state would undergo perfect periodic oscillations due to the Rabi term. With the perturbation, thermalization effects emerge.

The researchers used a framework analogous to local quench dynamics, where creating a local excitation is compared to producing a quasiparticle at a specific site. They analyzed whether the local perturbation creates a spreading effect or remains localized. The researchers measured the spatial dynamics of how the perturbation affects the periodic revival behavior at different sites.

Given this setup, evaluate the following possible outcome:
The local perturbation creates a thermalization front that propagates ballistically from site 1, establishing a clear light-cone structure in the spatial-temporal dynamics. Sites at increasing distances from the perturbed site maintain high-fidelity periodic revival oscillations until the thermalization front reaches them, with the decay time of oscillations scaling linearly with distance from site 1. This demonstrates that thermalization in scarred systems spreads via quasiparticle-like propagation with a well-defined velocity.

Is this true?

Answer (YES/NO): YES